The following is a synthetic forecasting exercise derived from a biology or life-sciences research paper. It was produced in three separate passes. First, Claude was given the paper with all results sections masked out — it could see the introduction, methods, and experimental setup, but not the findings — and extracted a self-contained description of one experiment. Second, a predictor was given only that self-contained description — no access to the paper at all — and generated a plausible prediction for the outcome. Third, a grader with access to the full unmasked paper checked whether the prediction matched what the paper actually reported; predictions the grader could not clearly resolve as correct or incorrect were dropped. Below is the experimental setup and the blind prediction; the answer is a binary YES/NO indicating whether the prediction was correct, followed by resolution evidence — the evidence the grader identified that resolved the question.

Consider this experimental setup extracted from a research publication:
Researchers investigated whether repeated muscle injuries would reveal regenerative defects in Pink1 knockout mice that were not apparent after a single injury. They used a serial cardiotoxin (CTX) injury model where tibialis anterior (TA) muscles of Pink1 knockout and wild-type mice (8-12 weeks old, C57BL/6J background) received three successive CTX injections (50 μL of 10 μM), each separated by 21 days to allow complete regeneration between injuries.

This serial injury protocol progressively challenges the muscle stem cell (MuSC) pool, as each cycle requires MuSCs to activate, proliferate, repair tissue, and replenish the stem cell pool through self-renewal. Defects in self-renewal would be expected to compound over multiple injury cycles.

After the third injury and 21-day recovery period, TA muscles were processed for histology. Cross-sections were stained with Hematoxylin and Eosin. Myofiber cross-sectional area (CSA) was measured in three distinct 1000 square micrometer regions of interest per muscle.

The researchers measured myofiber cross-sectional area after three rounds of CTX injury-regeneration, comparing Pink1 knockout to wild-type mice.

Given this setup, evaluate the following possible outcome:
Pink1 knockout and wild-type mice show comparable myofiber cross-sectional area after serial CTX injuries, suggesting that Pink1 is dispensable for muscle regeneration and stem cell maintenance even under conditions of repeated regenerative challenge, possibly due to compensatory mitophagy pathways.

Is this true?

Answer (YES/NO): NO